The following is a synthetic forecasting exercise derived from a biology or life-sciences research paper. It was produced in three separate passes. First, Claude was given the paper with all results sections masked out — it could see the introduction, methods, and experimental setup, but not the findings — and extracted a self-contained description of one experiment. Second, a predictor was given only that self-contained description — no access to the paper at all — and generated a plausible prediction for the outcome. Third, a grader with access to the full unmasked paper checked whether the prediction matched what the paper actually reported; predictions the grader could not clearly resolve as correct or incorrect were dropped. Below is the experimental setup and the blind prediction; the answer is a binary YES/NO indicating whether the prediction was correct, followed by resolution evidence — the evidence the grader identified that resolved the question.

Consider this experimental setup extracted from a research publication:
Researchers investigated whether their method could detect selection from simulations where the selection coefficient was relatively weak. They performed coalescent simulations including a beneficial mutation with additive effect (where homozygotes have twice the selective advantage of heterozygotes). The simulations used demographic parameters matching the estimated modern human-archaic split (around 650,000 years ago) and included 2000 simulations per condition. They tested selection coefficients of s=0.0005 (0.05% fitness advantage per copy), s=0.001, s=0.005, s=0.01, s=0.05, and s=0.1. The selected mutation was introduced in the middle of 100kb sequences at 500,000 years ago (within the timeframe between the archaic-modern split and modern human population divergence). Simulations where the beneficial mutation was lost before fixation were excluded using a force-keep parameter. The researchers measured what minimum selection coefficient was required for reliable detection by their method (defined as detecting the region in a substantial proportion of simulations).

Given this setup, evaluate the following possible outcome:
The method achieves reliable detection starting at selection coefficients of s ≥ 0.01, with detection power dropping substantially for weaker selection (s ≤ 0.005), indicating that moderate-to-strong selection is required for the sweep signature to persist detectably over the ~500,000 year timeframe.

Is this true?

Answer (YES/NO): NO